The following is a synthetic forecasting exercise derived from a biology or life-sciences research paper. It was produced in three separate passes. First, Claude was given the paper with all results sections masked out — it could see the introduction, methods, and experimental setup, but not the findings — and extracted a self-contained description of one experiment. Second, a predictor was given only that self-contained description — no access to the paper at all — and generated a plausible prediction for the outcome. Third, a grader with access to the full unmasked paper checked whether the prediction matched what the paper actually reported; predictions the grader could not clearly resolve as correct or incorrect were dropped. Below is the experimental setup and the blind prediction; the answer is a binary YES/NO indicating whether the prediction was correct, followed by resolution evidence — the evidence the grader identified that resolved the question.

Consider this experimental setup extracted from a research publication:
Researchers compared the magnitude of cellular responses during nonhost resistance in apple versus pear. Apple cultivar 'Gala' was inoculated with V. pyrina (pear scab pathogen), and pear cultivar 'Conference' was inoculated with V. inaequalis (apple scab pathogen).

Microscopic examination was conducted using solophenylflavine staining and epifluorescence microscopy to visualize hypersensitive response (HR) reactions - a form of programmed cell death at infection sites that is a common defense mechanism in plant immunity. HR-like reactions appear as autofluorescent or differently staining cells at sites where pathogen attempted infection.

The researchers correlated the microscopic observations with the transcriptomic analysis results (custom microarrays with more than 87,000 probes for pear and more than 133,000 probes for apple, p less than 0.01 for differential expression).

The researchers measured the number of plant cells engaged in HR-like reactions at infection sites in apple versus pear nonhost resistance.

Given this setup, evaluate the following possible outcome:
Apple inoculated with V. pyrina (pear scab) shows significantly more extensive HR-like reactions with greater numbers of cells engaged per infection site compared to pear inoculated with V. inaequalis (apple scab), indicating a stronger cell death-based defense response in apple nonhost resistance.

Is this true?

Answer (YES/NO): NO